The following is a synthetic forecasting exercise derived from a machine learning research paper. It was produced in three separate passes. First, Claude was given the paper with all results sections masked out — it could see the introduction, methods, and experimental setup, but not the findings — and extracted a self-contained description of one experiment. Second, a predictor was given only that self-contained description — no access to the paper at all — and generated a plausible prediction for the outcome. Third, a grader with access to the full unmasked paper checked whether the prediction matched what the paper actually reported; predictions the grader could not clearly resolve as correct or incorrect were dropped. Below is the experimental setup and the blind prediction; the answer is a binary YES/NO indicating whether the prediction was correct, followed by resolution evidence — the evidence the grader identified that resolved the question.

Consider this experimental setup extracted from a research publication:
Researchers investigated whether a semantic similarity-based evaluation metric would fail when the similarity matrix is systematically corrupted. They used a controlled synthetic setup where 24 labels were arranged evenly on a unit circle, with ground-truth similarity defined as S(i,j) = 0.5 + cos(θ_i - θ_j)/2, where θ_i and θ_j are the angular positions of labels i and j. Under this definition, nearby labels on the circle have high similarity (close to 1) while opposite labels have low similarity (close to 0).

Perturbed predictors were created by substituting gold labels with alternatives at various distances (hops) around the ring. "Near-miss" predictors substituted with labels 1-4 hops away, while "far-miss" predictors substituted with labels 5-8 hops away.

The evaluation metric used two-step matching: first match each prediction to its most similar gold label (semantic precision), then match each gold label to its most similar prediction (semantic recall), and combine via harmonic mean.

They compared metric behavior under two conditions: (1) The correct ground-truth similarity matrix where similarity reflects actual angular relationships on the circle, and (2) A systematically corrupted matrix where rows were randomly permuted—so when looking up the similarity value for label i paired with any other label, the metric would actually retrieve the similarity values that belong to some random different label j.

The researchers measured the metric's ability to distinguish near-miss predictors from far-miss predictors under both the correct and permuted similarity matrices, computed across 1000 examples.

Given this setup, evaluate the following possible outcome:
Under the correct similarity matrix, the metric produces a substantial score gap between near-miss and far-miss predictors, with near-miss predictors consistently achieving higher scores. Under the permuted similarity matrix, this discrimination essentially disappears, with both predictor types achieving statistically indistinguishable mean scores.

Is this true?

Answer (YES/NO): YES